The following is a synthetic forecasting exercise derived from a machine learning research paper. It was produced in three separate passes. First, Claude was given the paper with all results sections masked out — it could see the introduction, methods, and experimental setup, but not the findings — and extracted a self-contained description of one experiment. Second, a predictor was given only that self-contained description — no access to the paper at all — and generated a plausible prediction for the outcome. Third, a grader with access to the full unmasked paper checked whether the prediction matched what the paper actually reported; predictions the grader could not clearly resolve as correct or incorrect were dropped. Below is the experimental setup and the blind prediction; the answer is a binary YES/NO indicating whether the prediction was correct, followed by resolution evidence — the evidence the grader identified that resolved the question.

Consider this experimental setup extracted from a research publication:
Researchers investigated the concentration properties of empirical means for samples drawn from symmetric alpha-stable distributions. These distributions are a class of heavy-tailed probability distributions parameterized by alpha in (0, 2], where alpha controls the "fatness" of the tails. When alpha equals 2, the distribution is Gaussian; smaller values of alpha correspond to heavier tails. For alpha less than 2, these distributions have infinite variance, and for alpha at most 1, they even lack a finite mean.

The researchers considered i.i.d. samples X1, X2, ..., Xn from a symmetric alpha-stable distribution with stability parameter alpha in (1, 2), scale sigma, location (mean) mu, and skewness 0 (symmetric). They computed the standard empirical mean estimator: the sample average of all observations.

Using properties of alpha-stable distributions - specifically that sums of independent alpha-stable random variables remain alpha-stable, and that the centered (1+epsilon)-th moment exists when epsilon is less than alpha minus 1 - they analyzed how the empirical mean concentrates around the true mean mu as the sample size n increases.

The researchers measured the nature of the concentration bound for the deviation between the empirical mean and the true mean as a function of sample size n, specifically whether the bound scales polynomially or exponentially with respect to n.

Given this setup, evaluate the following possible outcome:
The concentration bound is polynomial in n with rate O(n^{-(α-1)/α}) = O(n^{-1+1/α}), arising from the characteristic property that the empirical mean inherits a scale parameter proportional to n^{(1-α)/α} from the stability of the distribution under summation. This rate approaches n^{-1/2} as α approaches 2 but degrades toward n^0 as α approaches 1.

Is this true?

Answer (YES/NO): NO